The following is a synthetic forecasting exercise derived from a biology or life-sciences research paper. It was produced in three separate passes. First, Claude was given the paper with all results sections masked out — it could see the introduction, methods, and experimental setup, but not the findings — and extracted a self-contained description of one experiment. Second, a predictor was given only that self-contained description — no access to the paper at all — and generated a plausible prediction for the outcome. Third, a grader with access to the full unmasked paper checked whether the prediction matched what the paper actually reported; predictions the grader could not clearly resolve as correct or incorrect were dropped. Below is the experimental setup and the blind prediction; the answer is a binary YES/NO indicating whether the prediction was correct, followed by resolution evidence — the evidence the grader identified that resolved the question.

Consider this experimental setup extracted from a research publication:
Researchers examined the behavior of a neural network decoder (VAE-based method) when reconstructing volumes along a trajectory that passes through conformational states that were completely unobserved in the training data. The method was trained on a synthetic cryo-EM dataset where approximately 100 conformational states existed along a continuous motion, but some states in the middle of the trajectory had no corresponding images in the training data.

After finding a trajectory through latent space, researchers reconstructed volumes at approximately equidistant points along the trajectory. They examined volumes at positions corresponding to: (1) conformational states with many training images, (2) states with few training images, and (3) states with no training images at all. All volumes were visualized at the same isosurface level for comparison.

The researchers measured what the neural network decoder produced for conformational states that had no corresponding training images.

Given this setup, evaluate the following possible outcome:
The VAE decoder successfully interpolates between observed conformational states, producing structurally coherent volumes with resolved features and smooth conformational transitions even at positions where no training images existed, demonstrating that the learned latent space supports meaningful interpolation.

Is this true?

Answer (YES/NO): NO